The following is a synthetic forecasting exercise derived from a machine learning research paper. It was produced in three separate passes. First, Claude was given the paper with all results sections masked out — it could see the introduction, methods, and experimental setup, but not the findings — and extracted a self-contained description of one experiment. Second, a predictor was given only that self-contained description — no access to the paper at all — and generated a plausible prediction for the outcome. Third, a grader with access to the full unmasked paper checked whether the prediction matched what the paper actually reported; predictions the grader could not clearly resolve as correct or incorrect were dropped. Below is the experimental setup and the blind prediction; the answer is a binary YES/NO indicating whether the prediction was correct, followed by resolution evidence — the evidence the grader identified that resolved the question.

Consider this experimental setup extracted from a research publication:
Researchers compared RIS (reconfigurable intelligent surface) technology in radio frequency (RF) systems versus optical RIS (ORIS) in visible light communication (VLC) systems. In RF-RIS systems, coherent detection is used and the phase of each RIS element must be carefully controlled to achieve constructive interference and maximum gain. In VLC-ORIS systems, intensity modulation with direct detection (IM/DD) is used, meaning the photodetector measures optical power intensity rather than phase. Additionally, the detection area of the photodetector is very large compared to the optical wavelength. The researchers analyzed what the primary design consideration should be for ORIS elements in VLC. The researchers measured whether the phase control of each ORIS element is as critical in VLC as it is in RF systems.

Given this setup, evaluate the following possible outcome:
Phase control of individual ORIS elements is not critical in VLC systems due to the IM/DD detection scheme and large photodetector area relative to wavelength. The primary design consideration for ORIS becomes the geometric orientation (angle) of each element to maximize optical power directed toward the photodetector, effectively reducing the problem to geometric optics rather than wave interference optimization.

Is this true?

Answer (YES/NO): YES